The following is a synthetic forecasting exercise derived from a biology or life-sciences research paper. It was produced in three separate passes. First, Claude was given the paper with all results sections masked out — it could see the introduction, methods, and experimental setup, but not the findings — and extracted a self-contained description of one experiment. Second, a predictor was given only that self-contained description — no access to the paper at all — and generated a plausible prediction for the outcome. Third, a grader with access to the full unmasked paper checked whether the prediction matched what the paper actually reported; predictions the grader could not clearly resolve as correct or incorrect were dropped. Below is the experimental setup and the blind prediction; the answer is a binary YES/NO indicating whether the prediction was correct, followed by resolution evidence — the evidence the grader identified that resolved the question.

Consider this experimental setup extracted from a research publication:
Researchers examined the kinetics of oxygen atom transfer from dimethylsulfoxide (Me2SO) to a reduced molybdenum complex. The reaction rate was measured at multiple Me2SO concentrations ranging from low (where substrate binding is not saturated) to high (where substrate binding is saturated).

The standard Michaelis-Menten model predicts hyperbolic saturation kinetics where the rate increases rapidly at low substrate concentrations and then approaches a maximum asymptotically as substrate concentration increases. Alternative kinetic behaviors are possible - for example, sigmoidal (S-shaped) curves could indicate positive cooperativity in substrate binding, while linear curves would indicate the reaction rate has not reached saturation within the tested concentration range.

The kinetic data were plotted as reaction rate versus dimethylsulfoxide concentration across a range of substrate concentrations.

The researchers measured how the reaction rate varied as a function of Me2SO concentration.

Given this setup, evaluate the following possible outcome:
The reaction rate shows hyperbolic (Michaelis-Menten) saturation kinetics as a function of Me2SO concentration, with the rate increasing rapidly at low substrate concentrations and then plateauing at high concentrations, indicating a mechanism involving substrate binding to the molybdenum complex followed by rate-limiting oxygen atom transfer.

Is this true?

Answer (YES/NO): NO